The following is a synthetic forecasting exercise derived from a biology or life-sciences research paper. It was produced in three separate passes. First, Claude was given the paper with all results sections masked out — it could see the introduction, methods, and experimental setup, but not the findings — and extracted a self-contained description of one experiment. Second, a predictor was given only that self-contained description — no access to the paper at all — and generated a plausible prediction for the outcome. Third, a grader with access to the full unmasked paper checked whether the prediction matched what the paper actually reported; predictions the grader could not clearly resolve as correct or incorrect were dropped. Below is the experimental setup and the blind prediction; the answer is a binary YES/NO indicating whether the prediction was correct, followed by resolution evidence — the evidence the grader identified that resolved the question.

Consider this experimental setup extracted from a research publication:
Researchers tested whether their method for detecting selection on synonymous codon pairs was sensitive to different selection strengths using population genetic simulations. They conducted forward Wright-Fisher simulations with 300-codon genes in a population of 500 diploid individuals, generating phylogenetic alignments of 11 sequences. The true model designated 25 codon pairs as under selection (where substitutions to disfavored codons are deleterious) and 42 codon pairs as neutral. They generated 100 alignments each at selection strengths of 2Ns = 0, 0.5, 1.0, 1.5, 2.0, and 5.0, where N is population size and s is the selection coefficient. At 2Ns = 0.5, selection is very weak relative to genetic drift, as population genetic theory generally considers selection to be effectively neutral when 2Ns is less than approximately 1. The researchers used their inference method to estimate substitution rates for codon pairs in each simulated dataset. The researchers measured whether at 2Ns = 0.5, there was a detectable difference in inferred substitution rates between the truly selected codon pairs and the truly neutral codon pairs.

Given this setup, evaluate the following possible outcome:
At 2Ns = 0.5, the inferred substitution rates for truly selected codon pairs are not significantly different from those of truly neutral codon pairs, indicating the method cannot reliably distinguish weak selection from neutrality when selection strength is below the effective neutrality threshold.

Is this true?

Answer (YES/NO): YES